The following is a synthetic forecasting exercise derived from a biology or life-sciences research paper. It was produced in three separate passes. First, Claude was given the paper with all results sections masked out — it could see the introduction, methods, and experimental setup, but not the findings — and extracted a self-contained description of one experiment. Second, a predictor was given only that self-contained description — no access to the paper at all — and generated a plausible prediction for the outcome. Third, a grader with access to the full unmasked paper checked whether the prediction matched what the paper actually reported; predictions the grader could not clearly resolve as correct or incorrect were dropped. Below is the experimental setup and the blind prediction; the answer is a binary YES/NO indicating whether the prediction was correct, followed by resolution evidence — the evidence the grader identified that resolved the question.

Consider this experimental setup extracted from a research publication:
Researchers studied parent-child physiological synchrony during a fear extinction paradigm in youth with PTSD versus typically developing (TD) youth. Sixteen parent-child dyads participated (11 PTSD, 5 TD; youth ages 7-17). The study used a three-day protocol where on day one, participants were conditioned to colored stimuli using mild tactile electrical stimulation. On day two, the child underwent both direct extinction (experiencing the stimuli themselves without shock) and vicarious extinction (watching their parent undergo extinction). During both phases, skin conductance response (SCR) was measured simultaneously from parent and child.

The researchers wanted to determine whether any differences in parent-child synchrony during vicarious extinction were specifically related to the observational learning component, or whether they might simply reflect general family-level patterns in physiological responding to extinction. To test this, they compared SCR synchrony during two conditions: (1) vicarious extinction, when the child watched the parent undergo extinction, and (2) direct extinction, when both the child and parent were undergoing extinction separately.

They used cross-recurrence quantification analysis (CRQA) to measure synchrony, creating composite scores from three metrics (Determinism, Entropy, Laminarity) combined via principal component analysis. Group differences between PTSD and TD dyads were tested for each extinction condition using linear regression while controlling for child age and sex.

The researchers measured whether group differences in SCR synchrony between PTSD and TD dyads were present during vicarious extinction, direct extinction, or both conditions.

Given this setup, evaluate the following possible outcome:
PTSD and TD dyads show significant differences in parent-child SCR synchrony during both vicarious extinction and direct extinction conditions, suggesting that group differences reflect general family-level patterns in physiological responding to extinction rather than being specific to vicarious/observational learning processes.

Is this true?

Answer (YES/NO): NO